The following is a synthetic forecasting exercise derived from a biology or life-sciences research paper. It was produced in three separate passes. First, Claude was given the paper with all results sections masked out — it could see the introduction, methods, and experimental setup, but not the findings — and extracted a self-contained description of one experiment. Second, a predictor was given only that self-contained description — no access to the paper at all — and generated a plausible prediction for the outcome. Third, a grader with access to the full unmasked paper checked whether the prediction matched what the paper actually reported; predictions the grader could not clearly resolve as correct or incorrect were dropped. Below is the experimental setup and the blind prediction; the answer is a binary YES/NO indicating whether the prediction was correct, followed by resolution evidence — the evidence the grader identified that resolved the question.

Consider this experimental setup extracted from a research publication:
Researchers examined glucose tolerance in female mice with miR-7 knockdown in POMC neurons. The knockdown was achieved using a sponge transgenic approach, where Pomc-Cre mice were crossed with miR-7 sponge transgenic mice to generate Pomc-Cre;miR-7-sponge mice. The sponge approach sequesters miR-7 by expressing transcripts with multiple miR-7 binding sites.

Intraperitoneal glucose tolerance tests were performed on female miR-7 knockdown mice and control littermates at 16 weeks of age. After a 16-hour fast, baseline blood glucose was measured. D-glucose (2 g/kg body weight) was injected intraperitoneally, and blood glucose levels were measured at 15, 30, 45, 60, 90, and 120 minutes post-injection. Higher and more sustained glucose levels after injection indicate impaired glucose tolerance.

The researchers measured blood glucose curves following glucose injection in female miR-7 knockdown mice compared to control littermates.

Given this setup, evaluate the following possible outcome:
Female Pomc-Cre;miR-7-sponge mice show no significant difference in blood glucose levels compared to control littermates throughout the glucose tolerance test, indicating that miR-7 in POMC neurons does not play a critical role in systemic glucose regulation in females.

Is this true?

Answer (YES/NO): NO